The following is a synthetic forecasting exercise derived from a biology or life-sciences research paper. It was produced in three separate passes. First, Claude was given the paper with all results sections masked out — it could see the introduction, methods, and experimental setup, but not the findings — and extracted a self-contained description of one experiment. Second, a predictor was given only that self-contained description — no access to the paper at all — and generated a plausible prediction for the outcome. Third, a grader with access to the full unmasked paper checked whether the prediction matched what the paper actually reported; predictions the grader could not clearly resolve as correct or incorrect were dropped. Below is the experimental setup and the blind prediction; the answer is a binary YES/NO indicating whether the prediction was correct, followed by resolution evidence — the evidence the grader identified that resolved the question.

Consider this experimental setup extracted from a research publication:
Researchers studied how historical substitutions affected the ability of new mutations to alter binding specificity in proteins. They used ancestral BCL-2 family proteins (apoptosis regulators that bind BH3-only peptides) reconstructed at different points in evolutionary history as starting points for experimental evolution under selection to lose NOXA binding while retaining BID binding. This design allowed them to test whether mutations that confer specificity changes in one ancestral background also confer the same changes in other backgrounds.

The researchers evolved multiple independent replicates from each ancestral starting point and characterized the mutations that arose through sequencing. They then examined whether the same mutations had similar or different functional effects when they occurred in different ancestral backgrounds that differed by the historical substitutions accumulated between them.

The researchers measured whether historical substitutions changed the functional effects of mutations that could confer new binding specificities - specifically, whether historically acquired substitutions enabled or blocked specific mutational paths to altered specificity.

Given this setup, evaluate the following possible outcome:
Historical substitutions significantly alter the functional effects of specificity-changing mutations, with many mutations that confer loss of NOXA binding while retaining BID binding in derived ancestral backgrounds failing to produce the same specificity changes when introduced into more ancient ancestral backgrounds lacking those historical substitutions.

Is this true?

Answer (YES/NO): YES